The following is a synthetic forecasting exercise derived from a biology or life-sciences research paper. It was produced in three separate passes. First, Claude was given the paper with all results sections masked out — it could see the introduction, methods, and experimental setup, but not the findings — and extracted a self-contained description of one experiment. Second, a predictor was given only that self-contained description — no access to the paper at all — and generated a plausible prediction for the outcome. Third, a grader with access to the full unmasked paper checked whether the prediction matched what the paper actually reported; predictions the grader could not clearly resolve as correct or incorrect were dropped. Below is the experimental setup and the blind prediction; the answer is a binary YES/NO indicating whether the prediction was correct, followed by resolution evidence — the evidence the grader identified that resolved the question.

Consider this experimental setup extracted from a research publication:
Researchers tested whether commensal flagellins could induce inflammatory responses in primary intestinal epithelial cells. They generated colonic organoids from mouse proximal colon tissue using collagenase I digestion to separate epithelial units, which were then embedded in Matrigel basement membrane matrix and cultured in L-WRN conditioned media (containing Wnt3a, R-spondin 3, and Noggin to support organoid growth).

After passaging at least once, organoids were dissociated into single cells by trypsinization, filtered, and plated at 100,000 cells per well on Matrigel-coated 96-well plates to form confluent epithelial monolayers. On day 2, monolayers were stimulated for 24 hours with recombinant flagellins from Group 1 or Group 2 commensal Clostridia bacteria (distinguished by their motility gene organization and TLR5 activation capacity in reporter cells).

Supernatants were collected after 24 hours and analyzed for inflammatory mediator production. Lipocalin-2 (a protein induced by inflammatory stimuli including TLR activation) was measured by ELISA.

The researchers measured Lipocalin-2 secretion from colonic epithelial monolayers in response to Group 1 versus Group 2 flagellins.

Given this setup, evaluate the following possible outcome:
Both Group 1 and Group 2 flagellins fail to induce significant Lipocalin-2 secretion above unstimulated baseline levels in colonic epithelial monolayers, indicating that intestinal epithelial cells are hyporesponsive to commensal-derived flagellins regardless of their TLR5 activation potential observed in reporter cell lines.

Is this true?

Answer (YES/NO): NO